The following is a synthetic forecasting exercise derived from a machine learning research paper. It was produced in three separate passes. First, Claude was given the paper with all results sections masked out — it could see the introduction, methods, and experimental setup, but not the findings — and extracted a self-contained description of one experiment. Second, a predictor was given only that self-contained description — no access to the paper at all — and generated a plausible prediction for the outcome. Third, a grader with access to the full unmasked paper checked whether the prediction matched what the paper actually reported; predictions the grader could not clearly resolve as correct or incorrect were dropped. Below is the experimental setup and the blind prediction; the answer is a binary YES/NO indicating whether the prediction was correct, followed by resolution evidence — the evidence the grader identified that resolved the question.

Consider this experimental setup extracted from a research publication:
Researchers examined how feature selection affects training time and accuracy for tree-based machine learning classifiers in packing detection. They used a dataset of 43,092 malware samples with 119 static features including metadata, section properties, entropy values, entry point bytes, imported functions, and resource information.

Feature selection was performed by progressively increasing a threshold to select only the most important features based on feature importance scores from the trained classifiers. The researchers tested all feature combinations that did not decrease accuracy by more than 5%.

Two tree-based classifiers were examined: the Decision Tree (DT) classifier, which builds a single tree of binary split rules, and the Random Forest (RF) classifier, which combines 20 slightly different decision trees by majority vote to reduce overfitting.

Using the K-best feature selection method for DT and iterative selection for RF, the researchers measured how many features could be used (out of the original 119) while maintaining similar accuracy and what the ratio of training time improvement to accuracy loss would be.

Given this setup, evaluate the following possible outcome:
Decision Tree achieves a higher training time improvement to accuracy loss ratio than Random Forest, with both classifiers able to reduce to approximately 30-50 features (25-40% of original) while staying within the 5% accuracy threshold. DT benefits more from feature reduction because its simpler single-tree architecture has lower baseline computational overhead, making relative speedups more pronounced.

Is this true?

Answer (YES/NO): NO